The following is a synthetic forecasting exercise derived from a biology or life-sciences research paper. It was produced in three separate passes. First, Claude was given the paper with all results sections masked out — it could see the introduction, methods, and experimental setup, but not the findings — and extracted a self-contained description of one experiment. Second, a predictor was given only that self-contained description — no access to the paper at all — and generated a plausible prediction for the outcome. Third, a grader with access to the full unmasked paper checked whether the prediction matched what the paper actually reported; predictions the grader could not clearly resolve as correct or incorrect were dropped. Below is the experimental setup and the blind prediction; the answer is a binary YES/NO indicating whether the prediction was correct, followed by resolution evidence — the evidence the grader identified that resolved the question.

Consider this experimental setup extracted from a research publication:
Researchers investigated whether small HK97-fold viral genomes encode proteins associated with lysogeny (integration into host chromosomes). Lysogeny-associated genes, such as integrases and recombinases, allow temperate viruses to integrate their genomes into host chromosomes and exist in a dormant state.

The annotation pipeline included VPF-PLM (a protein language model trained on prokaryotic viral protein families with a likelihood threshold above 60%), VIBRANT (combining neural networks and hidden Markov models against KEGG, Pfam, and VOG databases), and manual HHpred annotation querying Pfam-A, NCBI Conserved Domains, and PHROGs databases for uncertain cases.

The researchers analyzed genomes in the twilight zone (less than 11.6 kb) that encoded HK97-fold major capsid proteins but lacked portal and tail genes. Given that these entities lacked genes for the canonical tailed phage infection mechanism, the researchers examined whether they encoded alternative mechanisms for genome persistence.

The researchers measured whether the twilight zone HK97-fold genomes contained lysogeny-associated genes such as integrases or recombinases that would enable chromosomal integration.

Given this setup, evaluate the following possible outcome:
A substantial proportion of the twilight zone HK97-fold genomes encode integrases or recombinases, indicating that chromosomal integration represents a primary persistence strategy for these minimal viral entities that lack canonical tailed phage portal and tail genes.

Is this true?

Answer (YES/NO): YES